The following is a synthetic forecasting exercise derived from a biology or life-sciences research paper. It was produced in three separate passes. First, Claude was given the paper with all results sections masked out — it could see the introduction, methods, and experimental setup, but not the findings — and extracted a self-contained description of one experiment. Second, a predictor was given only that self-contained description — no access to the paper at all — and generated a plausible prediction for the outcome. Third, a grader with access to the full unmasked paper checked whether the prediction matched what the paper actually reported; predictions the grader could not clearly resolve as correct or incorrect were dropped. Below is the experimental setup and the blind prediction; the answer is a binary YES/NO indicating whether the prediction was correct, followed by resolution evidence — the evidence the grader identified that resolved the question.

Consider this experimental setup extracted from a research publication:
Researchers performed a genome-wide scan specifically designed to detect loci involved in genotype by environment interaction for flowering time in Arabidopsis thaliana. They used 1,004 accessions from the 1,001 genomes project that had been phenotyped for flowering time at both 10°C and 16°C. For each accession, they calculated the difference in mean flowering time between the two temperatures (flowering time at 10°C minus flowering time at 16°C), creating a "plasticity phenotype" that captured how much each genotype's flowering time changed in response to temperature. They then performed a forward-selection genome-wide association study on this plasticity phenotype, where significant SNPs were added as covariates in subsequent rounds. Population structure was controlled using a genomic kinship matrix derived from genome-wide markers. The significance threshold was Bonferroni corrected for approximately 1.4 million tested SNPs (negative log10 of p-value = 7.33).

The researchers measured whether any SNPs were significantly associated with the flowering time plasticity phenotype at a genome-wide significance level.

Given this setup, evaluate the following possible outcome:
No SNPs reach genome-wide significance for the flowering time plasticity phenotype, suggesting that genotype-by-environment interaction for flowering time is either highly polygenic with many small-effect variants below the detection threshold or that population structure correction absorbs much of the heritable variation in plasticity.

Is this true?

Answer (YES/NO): NO